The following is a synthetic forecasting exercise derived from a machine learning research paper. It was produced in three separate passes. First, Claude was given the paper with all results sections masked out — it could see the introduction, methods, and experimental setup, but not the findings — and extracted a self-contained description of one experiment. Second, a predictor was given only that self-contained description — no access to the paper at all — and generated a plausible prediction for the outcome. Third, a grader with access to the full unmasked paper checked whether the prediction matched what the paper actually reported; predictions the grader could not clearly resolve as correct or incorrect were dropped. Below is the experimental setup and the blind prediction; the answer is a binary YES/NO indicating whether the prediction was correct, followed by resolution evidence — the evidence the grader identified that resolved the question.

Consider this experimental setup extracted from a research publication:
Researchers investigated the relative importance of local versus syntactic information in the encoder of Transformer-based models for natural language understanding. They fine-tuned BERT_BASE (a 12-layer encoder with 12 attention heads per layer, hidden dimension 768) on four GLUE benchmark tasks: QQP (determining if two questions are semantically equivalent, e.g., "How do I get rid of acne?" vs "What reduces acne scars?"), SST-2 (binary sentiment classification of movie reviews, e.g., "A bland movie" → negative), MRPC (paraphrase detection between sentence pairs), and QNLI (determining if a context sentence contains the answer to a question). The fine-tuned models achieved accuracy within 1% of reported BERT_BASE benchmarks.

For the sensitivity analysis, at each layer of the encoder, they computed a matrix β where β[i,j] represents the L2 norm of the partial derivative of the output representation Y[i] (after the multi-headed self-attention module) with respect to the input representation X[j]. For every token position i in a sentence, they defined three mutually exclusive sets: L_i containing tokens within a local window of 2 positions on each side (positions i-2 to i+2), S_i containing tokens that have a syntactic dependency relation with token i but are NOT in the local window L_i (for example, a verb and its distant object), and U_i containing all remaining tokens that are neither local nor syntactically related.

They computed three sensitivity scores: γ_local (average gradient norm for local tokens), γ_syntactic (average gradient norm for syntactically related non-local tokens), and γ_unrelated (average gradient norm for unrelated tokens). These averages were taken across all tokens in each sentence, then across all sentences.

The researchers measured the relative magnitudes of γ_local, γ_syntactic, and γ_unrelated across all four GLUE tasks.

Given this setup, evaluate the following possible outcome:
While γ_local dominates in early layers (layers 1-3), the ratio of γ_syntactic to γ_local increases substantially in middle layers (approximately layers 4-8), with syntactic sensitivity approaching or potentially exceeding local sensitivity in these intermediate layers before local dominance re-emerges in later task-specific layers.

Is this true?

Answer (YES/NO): NO